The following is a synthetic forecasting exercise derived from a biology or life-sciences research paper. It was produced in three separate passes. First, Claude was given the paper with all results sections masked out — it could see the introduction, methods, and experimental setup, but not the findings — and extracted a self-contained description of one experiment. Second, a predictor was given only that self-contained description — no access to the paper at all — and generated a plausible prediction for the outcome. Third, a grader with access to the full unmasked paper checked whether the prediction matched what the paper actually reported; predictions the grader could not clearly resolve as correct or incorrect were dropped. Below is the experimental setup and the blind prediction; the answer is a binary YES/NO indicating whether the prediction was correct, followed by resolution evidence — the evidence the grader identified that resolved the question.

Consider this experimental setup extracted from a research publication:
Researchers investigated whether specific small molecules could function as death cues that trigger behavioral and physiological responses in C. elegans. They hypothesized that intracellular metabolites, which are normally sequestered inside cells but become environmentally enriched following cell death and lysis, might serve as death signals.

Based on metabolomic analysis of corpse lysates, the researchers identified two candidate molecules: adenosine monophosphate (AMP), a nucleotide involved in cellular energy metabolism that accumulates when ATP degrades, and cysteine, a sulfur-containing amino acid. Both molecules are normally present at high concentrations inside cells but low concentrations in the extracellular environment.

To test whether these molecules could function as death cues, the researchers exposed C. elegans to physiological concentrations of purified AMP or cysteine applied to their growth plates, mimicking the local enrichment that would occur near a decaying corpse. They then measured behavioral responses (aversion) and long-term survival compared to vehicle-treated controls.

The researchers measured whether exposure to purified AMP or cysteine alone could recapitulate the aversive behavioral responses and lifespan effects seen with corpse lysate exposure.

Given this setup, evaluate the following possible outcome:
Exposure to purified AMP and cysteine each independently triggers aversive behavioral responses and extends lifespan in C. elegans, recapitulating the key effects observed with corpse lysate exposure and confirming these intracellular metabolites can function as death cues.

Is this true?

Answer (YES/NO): NO